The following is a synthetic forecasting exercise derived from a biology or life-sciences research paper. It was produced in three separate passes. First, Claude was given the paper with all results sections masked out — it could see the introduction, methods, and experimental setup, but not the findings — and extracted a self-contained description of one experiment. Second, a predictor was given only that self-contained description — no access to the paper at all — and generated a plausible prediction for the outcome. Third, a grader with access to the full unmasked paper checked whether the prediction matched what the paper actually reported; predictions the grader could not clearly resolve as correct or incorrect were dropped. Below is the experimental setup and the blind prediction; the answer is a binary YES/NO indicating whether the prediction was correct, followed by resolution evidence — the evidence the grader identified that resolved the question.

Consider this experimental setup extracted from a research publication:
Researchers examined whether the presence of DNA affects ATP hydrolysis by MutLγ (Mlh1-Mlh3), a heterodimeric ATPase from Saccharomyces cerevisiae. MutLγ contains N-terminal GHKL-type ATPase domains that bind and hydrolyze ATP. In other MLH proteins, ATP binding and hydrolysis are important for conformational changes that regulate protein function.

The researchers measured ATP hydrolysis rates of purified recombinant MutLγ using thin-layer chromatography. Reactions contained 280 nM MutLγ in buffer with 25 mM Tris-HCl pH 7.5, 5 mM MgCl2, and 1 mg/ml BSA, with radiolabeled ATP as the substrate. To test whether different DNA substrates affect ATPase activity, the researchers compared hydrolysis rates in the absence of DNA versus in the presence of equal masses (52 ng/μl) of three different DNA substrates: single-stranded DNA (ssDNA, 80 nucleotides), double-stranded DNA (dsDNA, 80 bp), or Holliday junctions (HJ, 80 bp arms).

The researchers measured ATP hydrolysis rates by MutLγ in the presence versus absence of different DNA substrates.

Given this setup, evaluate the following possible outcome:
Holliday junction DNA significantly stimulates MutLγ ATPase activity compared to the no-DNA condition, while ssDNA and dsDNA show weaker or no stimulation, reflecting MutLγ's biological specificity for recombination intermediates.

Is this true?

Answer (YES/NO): NO